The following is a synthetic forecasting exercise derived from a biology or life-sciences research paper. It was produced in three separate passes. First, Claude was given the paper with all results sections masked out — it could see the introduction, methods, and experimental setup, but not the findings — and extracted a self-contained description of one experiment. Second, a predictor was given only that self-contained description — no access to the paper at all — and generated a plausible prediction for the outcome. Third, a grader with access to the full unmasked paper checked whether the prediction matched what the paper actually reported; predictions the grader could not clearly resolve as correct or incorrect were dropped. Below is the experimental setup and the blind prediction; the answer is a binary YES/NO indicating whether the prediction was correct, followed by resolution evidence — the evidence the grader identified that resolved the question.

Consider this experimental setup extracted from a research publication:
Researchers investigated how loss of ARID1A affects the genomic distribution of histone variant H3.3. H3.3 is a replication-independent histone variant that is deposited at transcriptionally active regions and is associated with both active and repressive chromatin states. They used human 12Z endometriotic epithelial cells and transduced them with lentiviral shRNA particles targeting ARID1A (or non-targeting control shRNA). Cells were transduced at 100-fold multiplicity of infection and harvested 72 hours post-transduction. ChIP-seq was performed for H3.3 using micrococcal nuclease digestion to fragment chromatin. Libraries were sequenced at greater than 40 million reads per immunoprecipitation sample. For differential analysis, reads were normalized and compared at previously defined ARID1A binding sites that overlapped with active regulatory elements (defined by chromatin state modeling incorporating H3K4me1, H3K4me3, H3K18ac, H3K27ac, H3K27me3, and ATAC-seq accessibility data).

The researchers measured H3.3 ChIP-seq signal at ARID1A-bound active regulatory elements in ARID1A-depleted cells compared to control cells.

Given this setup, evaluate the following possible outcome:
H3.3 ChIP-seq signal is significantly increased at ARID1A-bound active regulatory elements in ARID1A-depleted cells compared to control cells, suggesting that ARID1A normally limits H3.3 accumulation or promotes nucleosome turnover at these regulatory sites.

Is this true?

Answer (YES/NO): NO